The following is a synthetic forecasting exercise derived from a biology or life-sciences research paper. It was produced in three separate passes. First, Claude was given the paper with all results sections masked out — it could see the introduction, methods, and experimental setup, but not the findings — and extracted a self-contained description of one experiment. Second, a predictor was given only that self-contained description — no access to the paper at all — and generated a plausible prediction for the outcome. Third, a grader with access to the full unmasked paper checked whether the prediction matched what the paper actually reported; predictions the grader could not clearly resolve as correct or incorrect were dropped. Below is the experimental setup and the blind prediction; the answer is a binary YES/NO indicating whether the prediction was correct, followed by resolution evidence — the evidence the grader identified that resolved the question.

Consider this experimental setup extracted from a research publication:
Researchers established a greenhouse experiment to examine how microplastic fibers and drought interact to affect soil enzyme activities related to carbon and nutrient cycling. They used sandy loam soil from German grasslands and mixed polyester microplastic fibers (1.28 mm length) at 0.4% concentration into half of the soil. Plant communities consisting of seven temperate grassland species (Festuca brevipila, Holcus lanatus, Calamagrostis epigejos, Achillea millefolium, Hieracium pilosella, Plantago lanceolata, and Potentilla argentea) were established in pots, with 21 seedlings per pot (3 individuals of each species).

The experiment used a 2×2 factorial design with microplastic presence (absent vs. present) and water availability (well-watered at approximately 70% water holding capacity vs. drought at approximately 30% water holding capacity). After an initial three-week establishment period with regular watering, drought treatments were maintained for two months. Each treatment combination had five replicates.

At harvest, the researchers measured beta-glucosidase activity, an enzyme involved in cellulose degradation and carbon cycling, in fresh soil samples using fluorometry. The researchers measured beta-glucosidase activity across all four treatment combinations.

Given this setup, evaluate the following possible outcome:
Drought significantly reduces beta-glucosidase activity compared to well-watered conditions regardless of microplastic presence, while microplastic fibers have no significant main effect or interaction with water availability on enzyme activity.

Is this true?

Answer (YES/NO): NO